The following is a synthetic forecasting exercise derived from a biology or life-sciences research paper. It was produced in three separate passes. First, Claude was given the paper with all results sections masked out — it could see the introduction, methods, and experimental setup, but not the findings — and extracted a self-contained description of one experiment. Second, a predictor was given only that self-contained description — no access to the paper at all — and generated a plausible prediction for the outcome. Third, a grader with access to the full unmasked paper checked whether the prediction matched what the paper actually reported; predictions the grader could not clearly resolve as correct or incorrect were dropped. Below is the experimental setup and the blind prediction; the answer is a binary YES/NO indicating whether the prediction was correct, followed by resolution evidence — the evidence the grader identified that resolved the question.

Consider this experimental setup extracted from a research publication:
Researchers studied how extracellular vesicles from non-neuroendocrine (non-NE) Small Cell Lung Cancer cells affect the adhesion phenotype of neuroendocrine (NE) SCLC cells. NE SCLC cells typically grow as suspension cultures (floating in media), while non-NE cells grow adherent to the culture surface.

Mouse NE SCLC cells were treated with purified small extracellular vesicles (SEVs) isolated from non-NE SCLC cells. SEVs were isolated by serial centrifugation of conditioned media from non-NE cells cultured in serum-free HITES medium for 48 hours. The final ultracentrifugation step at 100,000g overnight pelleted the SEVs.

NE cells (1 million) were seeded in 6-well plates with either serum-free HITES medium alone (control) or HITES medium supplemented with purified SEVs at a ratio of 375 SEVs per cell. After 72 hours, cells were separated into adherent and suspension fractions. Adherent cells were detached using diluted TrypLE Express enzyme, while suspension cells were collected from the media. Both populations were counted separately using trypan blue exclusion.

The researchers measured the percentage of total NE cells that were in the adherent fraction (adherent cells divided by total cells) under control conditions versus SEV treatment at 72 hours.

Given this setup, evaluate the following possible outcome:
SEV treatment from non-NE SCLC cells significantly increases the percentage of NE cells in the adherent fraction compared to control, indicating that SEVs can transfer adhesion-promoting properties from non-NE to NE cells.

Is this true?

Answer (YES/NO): YES